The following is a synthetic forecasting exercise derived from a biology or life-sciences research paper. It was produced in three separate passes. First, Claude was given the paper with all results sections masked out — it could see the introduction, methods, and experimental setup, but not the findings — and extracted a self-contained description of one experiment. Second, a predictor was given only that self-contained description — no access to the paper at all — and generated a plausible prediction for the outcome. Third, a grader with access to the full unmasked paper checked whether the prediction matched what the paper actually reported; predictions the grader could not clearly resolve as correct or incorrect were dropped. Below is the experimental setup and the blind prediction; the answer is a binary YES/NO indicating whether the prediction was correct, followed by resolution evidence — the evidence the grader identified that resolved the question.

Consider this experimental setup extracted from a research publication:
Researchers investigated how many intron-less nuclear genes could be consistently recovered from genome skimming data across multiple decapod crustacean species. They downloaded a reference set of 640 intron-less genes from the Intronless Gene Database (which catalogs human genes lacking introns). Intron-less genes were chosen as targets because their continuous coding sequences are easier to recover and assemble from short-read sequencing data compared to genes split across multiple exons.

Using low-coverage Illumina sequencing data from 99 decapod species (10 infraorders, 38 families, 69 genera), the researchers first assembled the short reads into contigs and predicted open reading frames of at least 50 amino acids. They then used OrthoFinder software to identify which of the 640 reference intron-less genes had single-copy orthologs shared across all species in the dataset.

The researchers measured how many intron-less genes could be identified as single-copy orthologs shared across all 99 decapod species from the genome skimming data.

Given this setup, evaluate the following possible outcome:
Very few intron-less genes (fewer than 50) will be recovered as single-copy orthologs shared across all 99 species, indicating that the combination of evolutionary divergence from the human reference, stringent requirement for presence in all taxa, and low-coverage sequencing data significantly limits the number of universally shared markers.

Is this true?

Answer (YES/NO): YES